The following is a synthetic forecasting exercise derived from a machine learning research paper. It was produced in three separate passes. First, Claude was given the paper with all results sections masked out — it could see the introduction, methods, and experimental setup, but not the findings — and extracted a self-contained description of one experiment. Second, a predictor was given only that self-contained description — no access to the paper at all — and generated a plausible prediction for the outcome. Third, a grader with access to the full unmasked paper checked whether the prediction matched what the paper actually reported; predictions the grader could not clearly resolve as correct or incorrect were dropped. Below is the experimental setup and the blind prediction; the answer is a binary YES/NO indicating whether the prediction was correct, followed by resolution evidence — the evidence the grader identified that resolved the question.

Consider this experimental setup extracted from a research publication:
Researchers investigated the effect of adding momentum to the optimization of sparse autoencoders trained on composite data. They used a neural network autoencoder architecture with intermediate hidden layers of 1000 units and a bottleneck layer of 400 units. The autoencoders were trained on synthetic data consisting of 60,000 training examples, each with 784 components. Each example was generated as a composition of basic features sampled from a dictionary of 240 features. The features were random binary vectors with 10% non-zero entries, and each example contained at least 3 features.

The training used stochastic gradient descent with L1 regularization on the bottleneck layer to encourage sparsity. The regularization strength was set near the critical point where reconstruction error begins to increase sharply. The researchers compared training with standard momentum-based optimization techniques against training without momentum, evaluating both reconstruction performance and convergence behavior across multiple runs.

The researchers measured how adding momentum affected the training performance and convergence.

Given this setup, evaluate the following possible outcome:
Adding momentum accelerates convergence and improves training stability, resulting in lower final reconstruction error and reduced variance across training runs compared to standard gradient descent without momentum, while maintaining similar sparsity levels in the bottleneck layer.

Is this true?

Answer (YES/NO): NO